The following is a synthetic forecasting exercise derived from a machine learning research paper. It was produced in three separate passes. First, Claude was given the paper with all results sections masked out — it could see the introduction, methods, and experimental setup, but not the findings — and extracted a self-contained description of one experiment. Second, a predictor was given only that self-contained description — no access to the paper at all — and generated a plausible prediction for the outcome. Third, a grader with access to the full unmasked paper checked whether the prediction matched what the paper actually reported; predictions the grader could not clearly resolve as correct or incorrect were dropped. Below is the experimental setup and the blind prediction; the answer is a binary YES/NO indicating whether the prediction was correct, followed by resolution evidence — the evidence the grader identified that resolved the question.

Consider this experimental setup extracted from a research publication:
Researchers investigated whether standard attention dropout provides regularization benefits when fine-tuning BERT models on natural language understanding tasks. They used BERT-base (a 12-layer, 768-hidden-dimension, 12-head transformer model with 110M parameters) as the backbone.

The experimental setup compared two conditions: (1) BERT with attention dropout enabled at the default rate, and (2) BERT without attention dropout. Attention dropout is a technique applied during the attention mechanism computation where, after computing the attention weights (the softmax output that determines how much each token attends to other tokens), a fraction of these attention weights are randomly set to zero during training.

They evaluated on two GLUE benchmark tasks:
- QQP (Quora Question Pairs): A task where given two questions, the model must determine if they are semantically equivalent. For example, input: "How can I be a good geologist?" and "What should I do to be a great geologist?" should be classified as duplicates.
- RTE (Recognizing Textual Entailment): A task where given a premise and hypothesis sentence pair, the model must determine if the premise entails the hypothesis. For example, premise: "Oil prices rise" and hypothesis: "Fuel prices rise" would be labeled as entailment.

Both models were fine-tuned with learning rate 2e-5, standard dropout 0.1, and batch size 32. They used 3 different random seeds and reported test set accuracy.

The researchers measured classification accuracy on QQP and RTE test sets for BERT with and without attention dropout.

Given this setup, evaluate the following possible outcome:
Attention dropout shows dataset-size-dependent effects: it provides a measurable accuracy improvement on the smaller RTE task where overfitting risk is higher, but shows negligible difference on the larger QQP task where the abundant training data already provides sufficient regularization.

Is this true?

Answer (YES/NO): NO